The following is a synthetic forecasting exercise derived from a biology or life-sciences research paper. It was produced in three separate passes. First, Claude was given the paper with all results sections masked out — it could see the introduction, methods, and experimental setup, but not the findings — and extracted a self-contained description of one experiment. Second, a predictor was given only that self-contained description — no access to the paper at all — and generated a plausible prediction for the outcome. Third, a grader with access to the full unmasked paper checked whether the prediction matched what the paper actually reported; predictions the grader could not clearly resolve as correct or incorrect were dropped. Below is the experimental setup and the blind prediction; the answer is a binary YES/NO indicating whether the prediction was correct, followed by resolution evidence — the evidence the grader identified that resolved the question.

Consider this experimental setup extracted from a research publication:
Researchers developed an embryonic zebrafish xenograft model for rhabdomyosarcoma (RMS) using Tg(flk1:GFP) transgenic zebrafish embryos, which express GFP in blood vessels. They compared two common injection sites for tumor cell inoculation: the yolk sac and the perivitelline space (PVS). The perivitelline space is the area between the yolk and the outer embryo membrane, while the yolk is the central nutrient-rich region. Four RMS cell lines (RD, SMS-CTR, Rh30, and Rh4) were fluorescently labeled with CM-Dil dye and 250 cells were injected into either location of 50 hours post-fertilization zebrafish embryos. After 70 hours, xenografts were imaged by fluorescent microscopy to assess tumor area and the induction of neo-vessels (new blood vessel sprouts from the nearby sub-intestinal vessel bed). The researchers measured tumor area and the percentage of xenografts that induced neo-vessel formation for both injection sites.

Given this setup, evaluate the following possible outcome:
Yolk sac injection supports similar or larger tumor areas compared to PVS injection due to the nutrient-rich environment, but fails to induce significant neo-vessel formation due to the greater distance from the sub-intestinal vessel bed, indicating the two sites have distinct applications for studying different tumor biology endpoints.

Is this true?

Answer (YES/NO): NO